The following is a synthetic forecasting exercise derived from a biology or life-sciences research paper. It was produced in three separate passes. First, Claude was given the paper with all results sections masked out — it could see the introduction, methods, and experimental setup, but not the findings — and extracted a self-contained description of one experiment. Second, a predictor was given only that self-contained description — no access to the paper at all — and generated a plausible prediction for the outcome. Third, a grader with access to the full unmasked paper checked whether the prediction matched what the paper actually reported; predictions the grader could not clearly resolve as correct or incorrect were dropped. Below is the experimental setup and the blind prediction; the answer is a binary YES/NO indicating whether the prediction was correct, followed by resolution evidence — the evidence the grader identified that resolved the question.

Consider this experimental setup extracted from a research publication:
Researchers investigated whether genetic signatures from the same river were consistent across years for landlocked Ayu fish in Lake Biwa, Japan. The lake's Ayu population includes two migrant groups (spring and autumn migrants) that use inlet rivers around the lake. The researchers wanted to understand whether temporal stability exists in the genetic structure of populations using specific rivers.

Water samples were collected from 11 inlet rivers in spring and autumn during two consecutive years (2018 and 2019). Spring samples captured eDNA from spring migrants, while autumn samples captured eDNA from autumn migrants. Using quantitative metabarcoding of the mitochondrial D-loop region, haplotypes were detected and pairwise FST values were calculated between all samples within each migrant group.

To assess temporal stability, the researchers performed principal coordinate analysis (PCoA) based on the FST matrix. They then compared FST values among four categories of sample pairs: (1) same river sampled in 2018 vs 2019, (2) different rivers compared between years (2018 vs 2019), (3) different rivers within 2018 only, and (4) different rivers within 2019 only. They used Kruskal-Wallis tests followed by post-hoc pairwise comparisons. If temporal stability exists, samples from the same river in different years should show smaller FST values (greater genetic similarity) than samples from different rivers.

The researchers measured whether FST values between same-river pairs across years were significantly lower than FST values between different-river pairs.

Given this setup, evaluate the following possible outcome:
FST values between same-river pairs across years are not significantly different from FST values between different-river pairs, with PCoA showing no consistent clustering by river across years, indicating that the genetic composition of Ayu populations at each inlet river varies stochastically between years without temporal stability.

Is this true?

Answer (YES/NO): YES